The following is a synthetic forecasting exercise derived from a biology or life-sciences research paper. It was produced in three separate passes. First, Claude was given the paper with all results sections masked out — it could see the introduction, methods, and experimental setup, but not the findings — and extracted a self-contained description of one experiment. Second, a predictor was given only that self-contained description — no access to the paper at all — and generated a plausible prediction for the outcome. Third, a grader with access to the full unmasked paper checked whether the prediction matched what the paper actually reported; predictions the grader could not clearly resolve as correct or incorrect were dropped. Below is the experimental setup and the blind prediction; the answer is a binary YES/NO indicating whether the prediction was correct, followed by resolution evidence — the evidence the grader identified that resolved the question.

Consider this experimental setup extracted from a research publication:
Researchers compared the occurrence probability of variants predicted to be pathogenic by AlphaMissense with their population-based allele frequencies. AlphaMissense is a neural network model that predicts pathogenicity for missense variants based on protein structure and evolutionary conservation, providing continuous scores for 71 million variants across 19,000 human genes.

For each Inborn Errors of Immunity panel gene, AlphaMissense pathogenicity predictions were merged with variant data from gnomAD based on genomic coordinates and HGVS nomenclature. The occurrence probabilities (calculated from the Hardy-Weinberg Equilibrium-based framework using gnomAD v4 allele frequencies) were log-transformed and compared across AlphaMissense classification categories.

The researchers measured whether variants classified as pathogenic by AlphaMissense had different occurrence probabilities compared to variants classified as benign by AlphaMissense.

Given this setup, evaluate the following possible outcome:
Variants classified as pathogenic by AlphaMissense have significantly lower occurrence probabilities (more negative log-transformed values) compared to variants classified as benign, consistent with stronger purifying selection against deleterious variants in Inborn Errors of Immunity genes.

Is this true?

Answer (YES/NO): NO